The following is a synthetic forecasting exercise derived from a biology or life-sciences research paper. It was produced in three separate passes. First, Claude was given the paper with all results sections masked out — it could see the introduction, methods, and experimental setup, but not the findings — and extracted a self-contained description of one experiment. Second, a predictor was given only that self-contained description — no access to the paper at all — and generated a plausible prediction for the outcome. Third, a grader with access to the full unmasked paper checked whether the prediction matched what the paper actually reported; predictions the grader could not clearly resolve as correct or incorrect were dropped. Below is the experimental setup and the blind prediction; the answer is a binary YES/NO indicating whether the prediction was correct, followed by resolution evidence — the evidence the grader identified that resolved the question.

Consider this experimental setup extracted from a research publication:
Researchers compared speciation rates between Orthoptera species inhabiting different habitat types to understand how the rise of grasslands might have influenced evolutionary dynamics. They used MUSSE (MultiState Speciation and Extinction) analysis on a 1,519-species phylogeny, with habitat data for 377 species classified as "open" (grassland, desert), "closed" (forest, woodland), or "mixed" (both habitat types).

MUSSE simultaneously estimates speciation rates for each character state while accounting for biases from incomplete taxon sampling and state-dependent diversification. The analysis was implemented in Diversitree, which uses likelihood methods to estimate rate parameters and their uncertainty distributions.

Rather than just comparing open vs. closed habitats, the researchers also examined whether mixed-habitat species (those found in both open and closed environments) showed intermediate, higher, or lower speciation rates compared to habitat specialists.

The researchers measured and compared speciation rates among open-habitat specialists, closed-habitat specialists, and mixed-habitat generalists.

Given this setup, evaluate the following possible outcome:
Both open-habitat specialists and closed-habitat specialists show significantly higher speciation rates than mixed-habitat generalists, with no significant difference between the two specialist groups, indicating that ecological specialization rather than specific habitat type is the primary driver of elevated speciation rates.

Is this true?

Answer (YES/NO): NO